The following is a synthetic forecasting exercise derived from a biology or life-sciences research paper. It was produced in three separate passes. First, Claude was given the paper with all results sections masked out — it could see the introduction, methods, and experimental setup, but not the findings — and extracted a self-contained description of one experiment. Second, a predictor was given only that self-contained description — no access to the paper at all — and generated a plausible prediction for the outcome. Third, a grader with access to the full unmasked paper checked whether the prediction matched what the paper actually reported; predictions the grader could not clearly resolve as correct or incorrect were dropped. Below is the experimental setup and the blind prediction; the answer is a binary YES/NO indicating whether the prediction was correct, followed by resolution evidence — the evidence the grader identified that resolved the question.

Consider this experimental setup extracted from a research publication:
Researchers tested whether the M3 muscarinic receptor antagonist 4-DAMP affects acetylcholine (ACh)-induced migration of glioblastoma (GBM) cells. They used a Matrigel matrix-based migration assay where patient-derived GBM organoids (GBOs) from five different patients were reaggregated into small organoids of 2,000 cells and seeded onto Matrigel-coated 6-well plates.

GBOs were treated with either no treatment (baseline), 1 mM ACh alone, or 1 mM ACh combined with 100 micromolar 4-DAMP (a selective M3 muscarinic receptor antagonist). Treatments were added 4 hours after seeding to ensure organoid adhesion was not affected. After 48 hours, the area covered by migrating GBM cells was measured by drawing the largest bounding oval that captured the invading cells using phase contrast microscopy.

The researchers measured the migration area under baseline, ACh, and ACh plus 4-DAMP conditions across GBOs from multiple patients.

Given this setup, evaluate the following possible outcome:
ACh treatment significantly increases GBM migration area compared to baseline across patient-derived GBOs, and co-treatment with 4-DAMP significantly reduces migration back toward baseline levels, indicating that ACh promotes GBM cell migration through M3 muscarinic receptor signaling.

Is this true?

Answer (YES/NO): NO